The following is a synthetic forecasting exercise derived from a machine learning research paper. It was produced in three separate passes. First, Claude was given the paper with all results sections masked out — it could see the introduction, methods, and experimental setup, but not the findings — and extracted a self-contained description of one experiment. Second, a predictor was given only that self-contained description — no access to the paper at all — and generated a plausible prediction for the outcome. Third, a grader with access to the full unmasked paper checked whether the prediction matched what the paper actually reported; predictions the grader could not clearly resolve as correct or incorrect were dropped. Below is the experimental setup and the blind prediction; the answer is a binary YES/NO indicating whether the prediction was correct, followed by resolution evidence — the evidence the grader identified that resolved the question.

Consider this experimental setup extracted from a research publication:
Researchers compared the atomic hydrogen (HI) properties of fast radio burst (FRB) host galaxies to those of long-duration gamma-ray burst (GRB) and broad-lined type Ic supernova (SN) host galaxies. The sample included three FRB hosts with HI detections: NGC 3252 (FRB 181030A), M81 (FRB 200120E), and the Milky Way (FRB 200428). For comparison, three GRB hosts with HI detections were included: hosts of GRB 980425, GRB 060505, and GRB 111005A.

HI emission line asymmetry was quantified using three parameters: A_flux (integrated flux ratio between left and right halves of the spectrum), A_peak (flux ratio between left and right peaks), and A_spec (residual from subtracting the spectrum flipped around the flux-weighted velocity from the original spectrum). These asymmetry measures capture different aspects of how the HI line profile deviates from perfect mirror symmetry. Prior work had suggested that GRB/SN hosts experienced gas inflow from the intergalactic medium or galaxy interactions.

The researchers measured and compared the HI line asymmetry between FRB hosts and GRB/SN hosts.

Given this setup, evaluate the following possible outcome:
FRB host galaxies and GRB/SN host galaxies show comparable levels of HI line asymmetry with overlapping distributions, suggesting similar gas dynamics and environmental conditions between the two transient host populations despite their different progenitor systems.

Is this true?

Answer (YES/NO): NO